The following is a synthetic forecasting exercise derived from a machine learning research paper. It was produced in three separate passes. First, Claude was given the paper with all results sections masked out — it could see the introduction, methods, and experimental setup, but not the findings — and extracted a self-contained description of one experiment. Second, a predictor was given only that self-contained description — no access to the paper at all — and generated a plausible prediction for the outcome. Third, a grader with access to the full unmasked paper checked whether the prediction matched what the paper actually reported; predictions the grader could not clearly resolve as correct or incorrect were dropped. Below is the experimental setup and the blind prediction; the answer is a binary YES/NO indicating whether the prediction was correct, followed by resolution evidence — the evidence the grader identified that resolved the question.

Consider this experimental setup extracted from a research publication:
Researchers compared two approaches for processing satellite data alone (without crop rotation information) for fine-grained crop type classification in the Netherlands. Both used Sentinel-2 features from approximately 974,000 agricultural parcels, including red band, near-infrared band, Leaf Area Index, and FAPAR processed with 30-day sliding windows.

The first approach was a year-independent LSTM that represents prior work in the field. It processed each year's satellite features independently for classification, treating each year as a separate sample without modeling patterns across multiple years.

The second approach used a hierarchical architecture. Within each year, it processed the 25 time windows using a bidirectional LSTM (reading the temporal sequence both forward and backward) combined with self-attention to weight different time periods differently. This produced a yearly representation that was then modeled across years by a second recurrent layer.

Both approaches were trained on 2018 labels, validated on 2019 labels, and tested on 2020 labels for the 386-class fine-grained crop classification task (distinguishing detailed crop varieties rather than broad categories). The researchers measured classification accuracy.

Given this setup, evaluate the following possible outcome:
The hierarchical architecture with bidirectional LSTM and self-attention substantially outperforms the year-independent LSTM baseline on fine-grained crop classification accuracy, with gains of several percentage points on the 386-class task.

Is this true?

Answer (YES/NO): YES